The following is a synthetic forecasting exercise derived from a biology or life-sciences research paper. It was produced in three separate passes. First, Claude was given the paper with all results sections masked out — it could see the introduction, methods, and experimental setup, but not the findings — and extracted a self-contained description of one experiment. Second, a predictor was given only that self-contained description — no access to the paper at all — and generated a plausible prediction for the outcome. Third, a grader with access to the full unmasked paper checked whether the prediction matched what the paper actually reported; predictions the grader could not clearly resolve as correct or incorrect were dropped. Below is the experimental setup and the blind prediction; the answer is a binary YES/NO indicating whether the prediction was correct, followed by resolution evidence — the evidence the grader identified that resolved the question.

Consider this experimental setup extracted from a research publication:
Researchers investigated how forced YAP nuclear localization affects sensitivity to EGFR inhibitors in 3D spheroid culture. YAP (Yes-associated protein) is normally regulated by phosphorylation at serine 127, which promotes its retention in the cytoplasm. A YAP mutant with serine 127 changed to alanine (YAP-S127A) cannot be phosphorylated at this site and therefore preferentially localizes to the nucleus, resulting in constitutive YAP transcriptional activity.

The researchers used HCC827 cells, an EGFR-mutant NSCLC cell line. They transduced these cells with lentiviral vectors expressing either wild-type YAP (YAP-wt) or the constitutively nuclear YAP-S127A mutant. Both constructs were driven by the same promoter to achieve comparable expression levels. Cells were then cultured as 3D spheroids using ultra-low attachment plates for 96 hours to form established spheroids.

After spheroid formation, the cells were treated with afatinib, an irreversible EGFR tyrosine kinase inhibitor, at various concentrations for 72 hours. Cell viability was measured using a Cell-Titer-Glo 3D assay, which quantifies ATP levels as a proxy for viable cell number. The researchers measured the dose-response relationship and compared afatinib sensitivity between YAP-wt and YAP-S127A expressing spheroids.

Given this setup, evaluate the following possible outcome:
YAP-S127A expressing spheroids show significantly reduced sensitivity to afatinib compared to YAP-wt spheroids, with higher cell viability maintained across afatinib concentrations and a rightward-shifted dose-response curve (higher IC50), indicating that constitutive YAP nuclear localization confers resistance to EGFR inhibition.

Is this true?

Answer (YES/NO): NO